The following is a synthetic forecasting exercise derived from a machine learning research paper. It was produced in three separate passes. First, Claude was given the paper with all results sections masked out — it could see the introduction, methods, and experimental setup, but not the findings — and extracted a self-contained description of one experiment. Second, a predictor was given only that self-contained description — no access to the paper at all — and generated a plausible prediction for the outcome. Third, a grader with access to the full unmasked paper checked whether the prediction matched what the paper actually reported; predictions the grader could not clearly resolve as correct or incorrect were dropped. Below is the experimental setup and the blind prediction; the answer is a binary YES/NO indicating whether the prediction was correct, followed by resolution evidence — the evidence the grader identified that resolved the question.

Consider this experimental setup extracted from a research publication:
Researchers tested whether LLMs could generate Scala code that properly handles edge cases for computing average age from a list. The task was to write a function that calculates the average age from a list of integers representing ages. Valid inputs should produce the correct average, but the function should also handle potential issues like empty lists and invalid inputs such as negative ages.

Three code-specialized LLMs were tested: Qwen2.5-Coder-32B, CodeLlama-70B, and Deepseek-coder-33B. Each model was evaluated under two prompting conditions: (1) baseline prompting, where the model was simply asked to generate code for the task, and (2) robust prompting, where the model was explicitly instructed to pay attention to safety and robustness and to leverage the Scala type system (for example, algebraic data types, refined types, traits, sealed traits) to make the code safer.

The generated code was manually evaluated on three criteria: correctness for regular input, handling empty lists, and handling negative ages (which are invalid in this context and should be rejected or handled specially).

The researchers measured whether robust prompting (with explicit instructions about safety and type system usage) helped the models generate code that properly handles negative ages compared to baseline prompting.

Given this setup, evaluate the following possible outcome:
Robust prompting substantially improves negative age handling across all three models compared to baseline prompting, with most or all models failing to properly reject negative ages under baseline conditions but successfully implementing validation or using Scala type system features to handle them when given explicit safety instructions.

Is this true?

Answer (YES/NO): NO